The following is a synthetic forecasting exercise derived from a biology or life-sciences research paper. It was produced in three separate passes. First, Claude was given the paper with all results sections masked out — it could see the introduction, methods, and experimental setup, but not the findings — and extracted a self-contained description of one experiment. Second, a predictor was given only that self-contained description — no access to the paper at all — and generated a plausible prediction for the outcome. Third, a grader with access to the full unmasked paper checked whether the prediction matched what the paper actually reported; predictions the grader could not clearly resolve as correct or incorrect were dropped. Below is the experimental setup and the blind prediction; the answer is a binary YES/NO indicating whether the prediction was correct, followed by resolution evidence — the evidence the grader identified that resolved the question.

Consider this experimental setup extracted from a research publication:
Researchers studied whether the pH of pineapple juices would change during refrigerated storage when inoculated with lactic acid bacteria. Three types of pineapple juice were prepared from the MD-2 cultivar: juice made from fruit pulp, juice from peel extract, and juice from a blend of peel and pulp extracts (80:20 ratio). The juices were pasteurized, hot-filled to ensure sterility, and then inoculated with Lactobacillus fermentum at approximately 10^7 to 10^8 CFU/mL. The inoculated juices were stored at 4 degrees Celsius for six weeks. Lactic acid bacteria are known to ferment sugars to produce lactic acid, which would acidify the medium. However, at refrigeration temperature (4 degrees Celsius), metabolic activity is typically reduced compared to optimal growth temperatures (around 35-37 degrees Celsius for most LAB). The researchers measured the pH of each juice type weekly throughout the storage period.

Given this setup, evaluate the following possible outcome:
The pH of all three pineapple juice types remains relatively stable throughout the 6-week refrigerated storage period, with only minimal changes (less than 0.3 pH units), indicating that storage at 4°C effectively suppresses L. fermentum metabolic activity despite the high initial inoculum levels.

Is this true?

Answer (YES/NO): NO